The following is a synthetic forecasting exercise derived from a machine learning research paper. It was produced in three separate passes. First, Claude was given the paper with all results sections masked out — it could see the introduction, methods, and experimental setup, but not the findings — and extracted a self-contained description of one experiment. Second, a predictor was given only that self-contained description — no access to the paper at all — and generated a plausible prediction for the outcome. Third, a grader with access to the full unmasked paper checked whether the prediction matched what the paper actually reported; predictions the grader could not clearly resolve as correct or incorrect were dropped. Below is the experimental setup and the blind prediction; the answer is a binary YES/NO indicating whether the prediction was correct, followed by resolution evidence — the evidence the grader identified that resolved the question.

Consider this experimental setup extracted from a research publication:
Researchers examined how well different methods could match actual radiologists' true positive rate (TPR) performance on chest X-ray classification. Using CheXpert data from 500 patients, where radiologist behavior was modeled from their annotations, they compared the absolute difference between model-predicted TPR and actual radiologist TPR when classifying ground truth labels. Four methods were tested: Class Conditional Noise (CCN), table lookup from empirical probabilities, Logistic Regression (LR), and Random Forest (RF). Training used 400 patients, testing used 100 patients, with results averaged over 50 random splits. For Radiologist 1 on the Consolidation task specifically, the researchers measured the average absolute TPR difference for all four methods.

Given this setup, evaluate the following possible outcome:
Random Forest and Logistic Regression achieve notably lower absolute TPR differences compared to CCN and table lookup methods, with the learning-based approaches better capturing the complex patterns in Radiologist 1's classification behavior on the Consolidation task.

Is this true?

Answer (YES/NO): NO